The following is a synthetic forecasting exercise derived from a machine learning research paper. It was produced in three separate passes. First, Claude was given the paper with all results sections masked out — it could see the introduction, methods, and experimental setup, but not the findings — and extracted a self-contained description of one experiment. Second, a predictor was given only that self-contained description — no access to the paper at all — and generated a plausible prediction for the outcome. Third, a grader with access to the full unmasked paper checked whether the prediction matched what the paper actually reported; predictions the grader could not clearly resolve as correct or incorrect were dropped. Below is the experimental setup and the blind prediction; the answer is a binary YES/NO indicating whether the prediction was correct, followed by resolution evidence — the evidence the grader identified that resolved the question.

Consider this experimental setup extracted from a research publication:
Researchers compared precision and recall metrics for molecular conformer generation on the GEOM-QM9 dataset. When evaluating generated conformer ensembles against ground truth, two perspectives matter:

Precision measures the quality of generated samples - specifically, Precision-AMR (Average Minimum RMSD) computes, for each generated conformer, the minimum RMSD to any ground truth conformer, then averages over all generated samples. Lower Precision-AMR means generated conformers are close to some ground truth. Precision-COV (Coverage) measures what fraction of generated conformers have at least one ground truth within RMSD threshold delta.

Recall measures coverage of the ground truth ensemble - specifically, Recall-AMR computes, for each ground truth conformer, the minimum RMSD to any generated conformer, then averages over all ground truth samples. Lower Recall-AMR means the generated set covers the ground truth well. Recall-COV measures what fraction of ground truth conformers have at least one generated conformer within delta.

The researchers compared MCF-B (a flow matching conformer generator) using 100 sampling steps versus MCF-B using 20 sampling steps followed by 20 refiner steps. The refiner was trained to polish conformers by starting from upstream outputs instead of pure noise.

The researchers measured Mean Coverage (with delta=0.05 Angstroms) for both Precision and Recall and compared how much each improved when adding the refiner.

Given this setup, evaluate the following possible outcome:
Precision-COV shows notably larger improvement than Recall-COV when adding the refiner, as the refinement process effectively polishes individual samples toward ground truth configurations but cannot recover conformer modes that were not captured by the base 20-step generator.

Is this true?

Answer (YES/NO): YES